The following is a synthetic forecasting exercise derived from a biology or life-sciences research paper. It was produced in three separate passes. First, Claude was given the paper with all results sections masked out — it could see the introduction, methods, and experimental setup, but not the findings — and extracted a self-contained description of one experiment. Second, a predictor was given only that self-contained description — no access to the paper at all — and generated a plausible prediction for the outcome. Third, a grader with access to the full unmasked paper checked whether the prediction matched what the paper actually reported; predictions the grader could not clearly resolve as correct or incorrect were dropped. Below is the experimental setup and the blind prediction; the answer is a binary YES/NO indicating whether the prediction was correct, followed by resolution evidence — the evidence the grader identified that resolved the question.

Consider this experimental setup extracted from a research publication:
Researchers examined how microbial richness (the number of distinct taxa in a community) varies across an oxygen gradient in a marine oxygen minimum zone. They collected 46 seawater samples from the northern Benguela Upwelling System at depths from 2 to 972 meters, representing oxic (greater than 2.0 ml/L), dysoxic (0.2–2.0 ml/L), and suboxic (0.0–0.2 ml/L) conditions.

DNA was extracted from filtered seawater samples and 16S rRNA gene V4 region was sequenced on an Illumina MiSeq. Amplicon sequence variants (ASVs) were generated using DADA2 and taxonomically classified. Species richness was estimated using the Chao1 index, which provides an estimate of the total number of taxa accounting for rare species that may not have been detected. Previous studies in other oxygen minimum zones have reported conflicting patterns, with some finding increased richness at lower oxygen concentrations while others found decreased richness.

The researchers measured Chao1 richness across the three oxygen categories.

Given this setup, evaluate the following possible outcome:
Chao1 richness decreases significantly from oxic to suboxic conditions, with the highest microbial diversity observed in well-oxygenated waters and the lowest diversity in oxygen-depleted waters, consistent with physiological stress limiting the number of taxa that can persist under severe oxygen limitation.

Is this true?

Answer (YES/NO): NO